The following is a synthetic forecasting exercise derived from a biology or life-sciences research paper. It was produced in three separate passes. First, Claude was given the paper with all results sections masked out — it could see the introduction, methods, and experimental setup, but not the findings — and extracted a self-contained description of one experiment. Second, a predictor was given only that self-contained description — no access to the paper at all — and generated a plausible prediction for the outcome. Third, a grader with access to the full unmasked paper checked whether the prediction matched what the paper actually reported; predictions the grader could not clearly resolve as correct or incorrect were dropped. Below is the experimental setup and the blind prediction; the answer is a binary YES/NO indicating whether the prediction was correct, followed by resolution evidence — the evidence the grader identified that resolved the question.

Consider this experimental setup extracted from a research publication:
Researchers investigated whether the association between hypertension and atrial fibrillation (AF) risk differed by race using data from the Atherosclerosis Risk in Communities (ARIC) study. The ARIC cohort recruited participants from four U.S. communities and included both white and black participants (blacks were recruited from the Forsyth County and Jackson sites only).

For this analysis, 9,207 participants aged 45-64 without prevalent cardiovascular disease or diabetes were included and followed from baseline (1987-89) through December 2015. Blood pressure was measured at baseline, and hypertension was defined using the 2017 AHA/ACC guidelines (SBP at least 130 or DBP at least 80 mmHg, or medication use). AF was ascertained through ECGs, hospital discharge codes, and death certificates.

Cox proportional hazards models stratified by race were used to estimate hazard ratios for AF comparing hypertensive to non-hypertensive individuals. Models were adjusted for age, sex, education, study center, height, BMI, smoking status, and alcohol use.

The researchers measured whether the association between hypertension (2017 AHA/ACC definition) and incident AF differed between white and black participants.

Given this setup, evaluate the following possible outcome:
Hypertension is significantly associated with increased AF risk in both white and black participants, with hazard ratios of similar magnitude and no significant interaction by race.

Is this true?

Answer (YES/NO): YES